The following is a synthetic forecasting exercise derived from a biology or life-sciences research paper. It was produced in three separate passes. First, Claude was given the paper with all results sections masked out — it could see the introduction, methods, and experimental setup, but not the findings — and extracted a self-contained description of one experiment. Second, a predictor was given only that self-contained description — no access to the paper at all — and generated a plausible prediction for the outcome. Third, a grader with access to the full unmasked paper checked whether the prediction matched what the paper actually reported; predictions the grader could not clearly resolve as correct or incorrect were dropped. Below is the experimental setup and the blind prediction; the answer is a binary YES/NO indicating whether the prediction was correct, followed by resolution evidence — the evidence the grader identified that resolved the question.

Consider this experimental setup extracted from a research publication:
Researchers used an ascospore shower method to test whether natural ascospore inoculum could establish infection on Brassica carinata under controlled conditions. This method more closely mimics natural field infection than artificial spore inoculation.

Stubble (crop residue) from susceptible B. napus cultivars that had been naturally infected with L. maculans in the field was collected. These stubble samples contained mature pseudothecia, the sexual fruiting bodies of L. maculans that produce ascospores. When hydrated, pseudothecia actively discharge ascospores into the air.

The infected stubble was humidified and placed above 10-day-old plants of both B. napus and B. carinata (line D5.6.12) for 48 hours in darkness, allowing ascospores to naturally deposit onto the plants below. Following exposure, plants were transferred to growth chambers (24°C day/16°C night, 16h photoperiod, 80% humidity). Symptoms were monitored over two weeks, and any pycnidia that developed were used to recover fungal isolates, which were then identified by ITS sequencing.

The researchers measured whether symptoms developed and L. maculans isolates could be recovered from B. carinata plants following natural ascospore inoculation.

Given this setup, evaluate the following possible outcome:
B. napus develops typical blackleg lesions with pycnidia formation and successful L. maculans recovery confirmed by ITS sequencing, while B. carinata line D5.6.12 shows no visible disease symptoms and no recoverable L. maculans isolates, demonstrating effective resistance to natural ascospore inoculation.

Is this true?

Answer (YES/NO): NO